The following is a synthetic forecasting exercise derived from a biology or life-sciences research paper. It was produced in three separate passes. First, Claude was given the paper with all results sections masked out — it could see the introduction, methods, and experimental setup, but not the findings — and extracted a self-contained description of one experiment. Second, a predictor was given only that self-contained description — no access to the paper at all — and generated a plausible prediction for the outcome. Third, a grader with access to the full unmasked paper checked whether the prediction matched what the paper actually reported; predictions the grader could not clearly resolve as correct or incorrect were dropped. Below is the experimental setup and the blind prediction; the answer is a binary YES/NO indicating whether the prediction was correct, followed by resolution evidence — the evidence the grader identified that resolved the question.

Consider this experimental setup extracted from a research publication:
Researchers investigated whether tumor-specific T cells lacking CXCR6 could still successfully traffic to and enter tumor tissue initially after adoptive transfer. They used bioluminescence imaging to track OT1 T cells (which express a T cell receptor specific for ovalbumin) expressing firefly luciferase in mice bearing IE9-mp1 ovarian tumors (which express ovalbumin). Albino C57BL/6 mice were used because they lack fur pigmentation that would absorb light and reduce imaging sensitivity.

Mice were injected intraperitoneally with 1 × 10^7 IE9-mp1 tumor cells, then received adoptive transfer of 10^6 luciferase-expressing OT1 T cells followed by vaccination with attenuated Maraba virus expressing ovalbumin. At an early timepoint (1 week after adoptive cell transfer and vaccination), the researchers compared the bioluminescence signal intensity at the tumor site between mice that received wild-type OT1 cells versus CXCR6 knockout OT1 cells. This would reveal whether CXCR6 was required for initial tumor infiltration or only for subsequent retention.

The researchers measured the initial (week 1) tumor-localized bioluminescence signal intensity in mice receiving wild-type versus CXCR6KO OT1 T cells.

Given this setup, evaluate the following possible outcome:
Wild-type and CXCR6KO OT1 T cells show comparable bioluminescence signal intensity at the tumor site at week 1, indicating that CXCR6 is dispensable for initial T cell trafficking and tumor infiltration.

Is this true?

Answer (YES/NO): YES